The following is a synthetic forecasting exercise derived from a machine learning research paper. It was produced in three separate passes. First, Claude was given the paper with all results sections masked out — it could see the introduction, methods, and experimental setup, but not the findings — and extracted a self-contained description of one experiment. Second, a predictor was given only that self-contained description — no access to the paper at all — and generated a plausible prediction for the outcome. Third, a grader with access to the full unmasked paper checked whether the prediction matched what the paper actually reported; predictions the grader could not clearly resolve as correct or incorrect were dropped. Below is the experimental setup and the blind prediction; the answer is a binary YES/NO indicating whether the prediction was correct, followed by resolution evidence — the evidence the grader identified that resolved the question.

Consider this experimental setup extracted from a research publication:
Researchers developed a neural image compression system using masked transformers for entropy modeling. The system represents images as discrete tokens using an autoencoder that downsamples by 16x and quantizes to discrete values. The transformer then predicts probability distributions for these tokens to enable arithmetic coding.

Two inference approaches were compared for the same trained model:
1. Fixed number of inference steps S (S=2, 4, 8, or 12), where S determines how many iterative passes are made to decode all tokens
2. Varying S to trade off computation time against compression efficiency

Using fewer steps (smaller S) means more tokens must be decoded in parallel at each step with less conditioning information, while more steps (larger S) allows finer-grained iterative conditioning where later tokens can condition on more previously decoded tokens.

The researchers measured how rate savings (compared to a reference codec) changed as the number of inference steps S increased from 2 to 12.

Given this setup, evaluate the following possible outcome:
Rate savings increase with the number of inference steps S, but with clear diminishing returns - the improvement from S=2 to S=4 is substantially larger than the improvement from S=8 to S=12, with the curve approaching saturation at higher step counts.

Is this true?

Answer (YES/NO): YES